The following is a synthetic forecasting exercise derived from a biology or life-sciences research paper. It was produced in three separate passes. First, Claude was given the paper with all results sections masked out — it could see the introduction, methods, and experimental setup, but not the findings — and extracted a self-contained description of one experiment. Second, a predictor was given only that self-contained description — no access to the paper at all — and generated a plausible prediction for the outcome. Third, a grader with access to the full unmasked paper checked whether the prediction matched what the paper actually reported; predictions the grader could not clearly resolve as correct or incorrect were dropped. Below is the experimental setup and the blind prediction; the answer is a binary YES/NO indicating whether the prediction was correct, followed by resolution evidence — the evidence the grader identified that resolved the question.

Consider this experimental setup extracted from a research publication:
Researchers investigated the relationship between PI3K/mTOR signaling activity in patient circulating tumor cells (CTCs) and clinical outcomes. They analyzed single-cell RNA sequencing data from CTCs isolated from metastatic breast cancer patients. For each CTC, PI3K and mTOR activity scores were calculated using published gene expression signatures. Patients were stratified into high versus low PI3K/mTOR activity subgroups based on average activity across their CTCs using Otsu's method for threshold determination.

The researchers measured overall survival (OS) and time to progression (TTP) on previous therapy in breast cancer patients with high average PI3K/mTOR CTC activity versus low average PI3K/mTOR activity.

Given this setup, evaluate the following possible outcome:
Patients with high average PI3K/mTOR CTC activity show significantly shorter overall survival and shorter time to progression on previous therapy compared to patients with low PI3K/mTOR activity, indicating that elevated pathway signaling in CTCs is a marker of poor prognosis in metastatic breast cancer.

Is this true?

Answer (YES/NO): YES